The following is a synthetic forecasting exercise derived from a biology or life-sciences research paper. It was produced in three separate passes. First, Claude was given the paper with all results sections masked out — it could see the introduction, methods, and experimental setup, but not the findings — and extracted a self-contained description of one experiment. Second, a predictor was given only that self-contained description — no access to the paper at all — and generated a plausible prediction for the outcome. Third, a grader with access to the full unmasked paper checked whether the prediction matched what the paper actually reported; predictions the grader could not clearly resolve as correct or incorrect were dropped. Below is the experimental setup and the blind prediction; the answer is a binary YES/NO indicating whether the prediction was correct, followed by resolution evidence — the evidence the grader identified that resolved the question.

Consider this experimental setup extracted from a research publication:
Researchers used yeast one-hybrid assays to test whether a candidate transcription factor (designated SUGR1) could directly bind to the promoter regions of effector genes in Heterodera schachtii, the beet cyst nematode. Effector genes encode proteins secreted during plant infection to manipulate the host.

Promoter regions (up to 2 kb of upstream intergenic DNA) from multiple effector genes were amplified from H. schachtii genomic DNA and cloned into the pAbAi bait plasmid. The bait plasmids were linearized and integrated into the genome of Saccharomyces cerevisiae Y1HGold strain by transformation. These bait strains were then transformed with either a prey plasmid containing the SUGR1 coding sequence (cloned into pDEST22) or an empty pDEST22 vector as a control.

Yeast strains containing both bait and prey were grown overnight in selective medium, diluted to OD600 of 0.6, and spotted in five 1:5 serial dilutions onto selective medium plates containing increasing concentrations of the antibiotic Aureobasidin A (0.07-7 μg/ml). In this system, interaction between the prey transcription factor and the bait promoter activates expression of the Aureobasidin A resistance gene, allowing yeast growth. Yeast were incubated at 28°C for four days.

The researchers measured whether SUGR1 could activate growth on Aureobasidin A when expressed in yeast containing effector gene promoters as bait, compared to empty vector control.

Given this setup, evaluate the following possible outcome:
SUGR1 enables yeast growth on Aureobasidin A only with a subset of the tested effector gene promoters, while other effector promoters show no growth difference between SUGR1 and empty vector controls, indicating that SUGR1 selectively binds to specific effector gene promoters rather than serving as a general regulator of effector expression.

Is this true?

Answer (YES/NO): YES